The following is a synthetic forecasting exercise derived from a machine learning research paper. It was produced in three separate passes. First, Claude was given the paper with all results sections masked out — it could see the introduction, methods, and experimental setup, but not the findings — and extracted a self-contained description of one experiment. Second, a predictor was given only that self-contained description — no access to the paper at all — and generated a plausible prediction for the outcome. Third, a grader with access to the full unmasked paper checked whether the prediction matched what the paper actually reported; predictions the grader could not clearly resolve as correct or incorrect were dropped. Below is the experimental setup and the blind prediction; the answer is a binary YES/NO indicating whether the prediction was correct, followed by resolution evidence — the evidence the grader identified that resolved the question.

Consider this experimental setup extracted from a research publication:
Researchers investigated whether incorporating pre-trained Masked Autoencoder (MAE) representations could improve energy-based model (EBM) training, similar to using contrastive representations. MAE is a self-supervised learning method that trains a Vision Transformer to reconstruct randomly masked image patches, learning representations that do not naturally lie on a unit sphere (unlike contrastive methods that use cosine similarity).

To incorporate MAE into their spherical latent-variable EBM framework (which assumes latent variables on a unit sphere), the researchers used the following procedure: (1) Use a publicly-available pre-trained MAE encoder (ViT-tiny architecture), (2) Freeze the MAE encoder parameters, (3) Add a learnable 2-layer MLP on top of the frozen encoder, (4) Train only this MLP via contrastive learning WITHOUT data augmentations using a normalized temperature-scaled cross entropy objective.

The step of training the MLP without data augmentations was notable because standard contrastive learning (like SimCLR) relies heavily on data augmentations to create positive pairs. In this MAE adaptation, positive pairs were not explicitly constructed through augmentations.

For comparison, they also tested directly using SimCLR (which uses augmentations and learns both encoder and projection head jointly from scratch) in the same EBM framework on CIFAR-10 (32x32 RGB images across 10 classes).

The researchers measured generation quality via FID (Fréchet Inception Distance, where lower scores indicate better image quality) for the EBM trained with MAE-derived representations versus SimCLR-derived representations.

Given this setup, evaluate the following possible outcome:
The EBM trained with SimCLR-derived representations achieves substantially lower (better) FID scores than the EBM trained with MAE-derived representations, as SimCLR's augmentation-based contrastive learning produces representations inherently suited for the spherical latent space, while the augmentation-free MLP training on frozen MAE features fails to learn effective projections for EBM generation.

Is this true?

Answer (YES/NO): NO